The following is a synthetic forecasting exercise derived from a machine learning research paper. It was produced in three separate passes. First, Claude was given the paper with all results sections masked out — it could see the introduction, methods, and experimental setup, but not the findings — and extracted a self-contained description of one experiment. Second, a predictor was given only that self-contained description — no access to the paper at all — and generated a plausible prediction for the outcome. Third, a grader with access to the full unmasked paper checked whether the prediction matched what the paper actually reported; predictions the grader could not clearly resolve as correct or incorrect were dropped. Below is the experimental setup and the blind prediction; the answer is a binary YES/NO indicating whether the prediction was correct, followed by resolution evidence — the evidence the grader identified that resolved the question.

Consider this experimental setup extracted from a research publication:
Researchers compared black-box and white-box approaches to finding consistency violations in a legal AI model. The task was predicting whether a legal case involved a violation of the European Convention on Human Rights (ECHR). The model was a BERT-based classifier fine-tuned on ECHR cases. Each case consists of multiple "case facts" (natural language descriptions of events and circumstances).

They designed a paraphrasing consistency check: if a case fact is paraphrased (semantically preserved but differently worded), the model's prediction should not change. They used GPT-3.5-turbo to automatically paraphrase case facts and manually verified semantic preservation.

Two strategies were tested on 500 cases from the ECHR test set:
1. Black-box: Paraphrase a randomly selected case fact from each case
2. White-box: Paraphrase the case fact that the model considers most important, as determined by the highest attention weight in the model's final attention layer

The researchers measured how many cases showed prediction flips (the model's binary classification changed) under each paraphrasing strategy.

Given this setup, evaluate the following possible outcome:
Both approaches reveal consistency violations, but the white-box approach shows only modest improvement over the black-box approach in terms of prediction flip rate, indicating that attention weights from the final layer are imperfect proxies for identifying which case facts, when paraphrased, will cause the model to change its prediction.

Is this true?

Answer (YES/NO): NO